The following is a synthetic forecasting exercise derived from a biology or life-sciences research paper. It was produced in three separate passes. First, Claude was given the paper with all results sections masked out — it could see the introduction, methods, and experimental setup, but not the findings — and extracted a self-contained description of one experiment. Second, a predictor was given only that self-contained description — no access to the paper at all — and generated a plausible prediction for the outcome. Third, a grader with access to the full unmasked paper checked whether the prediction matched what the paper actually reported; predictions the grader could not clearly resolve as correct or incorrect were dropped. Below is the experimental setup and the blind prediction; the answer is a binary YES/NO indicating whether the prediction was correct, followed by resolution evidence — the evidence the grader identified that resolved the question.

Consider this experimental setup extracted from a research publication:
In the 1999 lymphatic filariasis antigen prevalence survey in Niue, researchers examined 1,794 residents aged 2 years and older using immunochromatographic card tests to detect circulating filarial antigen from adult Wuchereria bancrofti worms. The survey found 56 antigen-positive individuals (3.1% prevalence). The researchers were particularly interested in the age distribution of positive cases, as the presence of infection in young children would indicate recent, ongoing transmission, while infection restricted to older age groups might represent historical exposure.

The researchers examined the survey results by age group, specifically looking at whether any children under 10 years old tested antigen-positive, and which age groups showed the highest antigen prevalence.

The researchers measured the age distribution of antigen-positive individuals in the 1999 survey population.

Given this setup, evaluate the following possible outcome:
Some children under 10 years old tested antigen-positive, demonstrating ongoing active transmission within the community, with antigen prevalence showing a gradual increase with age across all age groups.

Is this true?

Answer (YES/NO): NO